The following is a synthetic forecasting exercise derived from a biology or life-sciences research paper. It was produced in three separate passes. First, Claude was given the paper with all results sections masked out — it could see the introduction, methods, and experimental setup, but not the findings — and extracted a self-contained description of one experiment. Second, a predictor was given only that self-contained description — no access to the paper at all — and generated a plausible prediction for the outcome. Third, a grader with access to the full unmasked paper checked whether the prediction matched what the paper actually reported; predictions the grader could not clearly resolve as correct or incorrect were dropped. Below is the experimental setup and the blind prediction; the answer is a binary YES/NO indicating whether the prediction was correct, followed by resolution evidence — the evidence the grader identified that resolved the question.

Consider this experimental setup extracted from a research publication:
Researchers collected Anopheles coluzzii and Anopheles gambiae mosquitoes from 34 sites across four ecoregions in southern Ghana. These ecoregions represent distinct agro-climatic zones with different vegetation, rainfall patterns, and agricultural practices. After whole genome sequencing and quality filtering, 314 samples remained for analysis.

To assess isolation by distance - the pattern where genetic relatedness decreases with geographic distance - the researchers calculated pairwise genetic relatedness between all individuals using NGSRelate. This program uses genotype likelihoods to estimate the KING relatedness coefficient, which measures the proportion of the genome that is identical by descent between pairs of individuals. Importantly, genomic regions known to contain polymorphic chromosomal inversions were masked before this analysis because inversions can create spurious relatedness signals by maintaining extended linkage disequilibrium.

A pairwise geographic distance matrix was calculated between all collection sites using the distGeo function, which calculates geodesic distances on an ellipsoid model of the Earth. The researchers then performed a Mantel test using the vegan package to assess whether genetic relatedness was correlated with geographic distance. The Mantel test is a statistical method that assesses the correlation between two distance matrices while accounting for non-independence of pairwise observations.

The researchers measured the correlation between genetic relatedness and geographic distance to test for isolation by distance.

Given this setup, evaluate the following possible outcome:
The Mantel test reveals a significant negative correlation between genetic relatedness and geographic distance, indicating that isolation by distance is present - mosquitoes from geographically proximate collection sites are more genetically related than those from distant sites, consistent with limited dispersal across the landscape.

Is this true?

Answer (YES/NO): NO